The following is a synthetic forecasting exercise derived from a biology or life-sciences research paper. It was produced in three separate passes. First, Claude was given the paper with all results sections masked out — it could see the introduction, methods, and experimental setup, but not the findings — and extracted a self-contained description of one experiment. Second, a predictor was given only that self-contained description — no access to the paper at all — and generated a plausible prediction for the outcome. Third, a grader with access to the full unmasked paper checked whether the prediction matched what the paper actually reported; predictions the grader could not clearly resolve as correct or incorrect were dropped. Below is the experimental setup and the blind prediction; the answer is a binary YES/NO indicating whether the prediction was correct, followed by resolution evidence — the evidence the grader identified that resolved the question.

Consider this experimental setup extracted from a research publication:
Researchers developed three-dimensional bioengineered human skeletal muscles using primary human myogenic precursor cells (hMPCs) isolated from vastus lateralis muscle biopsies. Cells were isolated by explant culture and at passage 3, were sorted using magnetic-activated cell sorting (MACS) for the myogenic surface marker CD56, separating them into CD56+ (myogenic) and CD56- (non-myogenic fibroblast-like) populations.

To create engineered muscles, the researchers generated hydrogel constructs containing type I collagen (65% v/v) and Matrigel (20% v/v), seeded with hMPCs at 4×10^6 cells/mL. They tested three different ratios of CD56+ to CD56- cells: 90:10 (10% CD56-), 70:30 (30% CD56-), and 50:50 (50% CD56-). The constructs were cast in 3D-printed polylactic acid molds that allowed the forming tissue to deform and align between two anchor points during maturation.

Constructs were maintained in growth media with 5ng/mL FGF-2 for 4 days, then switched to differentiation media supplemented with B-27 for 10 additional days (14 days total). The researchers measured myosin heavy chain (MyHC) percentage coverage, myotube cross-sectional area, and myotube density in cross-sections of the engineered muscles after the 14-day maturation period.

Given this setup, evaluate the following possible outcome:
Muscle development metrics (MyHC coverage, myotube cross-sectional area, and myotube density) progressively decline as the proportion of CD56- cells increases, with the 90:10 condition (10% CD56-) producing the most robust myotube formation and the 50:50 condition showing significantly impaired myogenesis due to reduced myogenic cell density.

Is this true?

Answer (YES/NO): NO